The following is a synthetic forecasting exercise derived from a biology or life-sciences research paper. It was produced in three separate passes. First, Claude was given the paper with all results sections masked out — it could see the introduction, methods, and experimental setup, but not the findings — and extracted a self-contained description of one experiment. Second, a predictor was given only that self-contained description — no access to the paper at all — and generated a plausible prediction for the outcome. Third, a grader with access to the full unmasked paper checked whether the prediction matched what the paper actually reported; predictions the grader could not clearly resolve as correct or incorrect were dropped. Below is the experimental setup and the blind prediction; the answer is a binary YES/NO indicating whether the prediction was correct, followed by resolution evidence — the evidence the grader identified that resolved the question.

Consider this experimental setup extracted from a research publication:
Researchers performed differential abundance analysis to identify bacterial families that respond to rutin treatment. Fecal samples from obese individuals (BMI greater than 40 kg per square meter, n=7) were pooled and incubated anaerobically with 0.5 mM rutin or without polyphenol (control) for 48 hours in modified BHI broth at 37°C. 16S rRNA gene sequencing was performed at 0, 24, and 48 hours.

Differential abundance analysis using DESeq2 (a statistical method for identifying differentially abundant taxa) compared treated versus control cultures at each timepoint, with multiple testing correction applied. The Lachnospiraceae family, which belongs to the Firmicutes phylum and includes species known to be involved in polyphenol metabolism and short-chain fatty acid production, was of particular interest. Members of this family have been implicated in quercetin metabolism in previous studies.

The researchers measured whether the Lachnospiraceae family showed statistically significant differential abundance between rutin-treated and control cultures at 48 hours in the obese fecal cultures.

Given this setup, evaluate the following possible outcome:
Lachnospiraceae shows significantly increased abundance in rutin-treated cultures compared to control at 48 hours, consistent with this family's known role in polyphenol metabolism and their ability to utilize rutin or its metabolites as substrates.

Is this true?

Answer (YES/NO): NO